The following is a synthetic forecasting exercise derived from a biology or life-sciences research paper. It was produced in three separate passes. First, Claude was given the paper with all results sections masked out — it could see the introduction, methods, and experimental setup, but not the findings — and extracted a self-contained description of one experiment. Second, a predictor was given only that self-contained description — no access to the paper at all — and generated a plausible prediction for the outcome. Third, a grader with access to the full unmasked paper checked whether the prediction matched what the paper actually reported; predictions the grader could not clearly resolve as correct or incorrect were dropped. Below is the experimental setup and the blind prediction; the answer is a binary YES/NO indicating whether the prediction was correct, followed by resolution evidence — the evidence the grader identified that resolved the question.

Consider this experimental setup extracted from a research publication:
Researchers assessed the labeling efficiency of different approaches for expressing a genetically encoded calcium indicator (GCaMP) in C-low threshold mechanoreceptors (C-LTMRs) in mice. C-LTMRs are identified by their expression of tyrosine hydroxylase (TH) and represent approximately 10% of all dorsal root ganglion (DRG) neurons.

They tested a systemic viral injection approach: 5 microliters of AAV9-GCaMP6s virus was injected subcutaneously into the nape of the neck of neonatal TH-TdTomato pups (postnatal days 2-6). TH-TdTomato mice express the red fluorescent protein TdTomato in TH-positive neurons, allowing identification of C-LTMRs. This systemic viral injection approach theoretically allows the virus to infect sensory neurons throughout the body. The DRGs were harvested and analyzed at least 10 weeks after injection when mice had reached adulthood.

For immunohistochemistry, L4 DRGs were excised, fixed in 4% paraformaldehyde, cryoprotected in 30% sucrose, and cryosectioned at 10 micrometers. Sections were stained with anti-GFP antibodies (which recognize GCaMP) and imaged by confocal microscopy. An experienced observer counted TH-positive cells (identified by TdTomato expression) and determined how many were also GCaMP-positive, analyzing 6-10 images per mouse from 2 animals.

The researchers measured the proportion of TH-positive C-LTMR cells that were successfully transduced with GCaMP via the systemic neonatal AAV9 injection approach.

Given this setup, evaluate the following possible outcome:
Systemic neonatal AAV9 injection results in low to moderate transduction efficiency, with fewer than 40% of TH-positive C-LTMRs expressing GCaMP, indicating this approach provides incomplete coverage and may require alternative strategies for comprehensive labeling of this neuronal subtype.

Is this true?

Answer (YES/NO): NO